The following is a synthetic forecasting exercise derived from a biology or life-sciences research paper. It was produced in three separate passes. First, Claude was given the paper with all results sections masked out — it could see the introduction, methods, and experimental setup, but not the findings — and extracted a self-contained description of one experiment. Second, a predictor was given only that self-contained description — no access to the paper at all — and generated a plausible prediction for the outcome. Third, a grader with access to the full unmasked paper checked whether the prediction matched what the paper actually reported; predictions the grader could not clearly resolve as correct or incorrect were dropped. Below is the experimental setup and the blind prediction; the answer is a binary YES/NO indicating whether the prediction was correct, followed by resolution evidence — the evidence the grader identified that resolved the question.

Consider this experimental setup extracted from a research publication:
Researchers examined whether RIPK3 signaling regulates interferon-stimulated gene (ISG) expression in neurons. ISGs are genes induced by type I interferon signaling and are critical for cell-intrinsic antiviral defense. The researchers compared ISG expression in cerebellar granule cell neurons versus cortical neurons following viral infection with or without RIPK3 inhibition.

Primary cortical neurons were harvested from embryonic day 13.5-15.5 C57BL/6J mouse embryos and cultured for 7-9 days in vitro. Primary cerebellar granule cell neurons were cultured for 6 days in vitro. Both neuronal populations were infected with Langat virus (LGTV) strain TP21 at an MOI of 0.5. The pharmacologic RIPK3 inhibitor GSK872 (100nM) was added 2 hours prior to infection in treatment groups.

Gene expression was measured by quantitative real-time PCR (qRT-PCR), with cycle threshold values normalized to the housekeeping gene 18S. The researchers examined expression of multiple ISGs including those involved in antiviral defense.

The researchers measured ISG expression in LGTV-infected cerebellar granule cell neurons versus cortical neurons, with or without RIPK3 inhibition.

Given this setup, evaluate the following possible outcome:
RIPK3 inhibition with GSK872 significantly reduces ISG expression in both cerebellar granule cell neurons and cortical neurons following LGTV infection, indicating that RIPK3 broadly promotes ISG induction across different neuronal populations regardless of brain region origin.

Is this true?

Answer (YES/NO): NO